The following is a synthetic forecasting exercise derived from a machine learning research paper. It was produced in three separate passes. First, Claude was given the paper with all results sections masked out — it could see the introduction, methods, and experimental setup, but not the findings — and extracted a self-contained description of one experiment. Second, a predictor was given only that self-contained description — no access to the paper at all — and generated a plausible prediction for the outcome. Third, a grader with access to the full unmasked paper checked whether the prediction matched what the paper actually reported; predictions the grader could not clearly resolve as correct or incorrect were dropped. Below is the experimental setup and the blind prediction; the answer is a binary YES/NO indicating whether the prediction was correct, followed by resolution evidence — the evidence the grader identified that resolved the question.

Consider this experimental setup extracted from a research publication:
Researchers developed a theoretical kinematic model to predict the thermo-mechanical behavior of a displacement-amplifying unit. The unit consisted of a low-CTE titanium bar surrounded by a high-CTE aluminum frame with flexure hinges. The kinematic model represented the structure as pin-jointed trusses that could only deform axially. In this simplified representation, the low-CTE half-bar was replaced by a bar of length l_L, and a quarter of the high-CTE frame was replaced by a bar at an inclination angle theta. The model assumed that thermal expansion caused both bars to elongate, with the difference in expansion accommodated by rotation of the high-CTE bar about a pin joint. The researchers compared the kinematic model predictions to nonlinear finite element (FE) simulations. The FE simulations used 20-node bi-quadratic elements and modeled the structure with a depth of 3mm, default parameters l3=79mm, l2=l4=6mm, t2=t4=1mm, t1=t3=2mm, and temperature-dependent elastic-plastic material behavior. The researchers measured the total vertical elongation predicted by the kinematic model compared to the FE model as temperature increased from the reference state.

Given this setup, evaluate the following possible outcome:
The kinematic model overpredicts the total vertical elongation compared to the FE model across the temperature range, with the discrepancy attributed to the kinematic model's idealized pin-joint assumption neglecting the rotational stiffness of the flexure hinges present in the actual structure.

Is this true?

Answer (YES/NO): NO